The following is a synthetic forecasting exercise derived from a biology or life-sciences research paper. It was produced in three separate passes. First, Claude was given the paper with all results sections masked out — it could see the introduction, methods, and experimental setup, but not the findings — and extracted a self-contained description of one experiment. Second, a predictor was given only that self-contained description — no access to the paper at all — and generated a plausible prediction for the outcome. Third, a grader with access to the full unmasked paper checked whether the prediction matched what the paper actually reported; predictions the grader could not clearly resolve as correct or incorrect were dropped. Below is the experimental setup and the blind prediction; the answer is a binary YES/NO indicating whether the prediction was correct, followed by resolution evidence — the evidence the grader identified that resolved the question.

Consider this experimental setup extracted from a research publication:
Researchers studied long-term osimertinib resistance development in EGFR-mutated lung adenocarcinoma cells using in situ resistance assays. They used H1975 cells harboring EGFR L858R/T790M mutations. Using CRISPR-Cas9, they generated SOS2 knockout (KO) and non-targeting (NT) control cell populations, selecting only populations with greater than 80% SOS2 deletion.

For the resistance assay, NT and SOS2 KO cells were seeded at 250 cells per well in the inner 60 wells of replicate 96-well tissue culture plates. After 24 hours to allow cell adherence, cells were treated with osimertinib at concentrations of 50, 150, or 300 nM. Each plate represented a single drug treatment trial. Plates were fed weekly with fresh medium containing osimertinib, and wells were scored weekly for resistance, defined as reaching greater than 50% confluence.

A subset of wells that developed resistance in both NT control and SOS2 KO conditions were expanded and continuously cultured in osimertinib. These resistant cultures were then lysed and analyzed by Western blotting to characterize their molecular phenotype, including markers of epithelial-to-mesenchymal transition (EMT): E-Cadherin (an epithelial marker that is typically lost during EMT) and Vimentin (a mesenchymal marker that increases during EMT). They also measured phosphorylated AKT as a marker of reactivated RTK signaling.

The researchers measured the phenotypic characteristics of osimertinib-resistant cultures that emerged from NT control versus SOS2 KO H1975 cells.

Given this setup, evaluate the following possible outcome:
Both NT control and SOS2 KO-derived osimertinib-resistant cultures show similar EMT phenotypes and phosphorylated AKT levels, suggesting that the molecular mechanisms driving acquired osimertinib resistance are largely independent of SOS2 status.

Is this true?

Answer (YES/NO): NO